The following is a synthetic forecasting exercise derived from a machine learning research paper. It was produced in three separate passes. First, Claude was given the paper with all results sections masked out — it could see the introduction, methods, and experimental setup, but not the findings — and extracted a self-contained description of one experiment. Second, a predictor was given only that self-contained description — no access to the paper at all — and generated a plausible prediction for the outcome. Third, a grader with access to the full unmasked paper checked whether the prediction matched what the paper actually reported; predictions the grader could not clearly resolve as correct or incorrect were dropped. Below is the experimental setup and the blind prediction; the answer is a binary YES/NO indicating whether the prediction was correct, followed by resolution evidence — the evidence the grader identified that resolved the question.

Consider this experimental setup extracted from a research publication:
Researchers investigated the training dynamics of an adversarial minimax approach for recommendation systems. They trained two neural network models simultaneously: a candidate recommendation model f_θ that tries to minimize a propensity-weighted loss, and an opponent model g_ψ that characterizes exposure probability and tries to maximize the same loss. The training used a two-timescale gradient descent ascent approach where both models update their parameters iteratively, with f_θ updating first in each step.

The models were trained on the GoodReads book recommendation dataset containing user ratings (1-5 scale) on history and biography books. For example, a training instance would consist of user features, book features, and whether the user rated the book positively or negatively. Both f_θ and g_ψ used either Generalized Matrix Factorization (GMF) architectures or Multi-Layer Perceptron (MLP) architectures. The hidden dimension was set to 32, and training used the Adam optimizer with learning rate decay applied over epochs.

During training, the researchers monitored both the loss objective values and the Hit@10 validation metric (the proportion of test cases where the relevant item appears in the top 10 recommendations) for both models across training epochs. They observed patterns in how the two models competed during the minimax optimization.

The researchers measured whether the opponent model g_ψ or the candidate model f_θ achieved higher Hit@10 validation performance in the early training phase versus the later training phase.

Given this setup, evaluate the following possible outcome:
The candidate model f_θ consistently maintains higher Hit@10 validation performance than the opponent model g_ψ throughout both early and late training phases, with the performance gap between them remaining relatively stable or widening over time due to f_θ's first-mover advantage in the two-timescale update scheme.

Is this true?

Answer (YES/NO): NO